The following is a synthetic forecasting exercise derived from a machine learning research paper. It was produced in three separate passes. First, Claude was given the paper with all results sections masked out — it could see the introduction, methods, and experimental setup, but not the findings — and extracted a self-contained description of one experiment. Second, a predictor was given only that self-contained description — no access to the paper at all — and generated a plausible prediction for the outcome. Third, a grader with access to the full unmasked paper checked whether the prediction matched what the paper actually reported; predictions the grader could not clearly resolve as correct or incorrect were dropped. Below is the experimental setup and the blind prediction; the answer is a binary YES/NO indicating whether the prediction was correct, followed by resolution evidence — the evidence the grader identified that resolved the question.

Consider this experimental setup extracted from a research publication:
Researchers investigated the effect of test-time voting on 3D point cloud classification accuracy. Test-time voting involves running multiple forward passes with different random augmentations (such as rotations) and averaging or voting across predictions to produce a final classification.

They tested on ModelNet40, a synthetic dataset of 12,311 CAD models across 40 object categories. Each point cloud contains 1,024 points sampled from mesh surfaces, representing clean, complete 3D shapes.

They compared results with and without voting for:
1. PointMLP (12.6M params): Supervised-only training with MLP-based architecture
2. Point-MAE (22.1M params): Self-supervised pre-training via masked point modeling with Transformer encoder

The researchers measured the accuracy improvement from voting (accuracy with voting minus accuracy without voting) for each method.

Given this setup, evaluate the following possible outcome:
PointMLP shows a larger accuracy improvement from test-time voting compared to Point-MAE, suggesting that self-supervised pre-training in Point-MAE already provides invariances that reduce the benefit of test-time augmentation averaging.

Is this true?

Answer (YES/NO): NO